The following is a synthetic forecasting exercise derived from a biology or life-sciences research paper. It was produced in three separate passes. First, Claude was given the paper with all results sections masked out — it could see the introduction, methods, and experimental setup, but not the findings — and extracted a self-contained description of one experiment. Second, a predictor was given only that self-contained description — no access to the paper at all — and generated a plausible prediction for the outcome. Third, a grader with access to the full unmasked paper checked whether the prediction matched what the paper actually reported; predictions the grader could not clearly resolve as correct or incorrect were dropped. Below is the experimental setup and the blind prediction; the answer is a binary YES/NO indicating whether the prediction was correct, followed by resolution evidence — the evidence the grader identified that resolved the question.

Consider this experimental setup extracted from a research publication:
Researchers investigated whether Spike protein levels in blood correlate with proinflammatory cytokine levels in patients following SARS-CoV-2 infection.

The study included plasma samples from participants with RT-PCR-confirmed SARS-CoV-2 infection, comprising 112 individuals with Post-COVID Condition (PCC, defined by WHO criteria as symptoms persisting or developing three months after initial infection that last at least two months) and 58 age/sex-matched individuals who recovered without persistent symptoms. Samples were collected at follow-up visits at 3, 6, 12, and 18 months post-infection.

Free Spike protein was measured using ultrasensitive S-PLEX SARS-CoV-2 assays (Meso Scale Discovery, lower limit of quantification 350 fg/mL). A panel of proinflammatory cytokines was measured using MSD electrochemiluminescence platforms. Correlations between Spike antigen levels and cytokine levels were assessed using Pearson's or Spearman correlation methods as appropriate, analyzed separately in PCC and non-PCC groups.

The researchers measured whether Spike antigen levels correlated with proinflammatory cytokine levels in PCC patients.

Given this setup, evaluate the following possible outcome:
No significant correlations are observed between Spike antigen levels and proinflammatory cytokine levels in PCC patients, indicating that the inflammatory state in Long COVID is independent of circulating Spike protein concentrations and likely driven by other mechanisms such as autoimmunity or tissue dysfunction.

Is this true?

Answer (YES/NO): NO